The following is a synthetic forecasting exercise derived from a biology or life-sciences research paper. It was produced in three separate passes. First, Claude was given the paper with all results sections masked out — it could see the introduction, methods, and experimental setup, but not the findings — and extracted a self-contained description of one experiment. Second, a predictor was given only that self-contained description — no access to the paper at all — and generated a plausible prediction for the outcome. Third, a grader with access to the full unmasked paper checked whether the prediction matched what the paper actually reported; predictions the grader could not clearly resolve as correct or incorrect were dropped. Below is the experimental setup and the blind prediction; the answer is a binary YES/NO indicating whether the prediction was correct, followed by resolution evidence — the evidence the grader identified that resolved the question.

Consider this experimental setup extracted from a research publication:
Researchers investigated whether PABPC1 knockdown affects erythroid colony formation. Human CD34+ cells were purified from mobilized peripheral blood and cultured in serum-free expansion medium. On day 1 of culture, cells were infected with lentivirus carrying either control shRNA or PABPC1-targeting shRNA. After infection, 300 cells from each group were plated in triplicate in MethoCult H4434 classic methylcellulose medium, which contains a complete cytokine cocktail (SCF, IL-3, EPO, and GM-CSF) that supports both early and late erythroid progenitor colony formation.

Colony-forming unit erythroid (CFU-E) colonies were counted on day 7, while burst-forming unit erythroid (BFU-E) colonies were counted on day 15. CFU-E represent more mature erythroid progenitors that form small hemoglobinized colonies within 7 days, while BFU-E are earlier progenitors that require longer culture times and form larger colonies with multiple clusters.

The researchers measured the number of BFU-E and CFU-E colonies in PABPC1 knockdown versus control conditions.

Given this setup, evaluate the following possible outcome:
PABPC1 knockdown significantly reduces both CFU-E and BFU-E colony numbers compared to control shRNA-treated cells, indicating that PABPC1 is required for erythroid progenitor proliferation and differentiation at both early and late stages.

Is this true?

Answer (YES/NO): NO